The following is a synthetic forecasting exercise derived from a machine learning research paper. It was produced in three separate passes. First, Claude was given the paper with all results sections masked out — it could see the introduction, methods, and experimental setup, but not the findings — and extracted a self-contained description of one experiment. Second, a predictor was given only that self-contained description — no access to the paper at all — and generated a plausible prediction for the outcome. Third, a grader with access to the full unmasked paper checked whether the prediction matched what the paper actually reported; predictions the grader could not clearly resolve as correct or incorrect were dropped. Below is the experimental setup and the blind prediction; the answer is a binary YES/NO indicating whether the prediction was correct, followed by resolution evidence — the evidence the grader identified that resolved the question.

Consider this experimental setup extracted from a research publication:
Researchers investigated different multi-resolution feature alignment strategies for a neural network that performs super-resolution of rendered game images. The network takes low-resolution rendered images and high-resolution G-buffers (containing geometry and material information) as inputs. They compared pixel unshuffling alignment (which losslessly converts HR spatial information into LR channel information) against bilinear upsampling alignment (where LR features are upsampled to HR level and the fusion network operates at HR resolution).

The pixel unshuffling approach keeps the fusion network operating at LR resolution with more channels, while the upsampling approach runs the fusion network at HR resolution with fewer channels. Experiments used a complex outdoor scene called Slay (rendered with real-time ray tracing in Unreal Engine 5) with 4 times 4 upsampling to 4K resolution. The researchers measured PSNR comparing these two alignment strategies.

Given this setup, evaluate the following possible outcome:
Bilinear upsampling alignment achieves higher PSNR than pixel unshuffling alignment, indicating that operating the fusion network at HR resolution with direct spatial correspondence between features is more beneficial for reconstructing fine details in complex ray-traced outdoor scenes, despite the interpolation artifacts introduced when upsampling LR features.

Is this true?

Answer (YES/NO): NO